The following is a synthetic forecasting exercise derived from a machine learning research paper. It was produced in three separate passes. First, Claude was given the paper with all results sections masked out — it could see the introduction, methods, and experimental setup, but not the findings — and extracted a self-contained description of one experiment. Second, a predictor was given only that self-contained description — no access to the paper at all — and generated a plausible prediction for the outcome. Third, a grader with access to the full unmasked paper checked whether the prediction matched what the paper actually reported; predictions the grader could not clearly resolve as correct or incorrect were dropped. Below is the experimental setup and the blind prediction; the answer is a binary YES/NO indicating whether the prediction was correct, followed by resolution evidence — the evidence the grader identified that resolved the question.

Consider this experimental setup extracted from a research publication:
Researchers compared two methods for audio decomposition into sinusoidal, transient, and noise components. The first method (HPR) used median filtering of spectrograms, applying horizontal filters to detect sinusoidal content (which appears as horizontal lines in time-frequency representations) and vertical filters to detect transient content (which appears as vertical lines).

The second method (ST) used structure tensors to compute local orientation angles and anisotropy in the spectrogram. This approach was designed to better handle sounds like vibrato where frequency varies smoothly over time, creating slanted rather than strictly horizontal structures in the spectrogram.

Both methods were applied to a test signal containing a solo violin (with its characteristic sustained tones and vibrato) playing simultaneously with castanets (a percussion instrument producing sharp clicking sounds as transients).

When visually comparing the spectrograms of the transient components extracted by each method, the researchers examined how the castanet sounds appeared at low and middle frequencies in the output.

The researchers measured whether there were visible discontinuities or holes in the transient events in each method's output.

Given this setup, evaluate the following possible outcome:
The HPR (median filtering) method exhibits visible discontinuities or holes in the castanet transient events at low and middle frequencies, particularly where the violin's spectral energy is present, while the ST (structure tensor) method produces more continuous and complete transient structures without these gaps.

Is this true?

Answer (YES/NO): NO